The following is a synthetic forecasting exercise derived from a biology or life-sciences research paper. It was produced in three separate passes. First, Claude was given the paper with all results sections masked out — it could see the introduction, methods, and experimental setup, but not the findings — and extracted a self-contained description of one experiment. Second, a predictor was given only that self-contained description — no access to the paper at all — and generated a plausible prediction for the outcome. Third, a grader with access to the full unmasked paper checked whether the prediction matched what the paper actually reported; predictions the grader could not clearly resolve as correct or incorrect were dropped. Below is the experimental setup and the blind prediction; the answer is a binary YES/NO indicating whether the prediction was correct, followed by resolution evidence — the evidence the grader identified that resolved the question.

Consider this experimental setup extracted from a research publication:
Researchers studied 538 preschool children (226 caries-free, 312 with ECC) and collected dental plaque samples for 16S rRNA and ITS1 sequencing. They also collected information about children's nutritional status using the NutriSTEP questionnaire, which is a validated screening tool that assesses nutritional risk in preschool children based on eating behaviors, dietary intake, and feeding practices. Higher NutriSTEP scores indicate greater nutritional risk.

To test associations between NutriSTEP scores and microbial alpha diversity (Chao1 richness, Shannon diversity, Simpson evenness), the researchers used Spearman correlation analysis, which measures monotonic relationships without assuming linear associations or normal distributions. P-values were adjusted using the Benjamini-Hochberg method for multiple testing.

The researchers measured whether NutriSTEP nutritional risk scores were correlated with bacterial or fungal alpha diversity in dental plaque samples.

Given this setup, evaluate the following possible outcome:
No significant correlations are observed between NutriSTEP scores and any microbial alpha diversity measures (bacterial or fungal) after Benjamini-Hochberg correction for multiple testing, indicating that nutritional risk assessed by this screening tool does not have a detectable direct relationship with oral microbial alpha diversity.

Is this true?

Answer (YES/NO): YES